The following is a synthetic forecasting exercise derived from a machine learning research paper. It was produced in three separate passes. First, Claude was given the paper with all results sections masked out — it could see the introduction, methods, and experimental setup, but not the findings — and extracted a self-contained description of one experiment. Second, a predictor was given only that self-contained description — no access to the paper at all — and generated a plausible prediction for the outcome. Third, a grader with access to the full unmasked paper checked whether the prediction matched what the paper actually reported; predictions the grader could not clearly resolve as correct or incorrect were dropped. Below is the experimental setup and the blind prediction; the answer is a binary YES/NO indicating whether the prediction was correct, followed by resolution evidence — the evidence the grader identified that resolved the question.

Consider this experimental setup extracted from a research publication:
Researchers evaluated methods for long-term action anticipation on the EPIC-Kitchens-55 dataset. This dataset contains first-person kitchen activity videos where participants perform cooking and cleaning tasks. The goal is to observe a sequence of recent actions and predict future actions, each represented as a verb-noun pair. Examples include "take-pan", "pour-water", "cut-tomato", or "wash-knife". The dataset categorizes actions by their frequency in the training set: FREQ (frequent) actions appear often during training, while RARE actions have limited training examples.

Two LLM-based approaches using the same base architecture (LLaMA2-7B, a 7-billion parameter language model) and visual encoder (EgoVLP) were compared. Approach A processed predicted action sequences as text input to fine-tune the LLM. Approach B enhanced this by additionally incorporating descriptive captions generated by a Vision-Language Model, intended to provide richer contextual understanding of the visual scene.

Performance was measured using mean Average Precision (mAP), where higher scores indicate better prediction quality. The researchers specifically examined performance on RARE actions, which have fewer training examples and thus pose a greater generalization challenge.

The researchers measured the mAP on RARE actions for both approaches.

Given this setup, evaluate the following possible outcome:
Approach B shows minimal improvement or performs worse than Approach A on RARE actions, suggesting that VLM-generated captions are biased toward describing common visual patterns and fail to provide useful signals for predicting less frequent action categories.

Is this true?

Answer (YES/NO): YES